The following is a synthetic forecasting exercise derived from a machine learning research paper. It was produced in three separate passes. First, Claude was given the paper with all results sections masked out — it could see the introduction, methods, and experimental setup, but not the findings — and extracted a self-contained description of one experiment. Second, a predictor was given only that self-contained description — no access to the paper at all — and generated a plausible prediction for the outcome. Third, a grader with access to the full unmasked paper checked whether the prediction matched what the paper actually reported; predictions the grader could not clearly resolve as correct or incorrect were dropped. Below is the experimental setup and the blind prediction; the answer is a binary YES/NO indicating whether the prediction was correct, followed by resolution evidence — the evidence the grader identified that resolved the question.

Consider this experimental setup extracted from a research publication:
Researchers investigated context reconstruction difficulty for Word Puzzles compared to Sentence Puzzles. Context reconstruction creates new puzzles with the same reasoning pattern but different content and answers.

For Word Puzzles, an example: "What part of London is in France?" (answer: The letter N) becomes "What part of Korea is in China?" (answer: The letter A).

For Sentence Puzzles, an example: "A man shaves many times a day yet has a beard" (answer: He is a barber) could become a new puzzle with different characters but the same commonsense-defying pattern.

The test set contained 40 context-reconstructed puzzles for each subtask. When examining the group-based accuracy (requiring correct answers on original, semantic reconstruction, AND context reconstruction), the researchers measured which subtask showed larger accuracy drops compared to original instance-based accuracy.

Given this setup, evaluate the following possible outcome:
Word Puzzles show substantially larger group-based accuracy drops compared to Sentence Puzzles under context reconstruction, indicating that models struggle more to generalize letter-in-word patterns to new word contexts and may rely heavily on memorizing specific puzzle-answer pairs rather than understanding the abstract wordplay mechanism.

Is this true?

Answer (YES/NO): YES